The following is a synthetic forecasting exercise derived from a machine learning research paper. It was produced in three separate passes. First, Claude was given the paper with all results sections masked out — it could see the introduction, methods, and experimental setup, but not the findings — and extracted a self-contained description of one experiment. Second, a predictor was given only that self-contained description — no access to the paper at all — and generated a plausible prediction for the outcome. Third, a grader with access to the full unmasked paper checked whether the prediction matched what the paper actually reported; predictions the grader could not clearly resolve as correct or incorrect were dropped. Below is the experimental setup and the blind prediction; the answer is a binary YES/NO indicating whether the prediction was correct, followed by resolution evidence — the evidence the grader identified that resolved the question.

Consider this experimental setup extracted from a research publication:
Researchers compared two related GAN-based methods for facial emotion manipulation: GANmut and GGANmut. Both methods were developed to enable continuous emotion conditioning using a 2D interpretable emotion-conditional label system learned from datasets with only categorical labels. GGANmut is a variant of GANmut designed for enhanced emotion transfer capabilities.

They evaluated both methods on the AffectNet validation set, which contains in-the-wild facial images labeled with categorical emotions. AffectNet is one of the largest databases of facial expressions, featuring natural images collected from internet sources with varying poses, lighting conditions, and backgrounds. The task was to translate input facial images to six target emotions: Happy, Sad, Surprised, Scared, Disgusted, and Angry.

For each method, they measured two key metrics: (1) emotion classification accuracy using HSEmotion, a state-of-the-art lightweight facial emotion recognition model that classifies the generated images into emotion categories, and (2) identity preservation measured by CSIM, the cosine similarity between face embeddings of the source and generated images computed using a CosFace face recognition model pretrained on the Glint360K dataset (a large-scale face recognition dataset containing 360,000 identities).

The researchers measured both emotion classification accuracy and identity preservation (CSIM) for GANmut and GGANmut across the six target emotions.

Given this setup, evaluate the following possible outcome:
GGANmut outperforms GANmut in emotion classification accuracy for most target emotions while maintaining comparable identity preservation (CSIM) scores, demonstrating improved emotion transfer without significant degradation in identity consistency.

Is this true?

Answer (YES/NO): NO